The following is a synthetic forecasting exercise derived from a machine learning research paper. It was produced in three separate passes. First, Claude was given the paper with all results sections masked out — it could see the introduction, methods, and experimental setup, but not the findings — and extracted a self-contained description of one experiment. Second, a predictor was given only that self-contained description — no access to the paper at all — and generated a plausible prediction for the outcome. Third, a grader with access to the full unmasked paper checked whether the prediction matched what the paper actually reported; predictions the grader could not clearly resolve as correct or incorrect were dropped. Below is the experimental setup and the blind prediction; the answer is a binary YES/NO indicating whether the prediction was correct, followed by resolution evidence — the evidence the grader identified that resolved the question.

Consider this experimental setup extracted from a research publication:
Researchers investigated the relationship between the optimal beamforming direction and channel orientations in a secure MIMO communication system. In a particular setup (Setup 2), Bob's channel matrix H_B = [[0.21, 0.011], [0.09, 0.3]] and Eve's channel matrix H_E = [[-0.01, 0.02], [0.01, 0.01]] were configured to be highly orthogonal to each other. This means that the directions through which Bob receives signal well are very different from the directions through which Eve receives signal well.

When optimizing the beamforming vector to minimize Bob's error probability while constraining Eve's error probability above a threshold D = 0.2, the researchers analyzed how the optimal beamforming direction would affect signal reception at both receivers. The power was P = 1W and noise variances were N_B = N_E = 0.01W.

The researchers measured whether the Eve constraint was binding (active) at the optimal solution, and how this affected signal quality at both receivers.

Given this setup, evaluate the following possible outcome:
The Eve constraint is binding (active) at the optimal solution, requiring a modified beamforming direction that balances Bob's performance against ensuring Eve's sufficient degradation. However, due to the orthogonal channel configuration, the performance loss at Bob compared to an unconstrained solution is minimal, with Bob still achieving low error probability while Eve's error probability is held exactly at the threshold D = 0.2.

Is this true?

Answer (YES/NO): NO